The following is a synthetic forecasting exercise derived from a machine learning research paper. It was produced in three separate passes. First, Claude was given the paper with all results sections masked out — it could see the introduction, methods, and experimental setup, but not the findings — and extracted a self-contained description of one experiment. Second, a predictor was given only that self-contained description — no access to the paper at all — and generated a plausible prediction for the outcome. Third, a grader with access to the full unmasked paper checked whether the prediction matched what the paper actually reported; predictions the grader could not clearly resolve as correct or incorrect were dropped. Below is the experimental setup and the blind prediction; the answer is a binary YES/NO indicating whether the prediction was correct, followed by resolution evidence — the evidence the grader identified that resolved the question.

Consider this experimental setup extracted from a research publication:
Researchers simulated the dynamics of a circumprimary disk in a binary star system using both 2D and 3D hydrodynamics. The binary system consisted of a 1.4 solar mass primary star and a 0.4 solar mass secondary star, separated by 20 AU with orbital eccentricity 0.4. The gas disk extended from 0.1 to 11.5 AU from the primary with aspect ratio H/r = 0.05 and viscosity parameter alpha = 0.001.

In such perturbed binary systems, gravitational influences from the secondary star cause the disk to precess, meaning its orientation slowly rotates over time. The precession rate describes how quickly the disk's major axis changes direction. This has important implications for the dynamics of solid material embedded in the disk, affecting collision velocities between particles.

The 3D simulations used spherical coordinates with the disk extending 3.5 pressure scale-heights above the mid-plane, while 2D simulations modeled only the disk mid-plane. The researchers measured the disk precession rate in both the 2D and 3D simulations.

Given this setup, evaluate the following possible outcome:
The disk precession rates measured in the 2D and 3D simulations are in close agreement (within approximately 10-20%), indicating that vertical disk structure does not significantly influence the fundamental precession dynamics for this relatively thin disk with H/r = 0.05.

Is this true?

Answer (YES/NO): NO